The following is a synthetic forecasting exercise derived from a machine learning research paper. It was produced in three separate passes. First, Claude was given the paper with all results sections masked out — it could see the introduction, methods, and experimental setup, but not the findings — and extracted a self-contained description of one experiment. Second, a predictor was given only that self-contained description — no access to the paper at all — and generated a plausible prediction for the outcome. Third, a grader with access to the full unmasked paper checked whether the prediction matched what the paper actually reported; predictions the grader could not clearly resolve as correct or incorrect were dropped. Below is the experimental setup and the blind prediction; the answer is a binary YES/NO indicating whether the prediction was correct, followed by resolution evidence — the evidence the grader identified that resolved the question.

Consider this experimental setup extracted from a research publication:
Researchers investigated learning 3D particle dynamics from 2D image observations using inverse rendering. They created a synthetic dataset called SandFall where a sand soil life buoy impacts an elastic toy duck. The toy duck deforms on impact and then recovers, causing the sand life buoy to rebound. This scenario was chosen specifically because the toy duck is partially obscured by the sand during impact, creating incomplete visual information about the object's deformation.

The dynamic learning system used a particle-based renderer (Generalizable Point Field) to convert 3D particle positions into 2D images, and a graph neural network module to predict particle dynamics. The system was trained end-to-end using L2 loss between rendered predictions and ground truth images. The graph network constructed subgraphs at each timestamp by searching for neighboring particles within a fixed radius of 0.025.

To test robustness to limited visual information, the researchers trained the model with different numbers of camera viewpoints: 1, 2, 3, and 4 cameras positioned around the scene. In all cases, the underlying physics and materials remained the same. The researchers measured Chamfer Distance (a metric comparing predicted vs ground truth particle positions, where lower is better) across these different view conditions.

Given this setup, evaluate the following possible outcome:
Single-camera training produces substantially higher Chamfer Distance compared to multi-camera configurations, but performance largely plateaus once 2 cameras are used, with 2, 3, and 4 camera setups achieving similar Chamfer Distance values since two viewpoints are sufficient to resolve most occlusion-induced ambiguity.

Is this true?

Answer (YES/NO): NO